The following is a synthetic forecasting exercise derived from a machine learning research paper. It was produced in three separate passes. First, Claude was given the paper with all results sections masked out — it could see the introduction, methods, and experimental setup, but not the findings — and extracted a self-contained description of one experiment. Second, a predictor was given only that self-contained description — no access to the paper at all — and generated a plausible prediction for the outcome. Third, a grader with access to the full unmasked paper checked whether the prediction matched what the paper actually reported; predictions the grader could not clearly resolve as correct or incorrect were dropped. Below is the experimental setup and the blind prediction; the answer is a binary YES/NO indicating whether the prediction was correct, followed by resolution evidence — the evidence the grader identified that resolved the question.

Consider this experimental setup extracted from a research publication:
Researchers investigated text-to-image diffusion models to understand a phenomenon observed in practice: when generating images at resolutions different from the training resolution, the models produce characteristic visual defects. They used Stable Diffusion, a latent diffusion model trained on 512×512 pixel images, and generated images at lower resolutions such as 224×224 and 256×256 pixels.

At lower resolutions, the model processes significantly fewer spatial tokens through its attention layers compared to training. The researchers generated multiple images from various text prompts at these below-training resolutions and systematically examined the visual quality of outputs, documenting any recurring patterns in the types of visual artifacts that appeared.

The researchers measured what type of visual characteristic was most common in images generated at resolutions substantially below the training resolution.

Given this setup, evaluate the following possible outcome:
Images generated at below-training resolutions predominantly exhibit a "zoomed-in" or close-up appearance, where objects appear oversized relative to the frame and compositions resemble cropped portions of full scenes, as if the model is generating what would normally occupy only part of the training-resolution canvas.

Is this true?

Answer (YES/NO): NO